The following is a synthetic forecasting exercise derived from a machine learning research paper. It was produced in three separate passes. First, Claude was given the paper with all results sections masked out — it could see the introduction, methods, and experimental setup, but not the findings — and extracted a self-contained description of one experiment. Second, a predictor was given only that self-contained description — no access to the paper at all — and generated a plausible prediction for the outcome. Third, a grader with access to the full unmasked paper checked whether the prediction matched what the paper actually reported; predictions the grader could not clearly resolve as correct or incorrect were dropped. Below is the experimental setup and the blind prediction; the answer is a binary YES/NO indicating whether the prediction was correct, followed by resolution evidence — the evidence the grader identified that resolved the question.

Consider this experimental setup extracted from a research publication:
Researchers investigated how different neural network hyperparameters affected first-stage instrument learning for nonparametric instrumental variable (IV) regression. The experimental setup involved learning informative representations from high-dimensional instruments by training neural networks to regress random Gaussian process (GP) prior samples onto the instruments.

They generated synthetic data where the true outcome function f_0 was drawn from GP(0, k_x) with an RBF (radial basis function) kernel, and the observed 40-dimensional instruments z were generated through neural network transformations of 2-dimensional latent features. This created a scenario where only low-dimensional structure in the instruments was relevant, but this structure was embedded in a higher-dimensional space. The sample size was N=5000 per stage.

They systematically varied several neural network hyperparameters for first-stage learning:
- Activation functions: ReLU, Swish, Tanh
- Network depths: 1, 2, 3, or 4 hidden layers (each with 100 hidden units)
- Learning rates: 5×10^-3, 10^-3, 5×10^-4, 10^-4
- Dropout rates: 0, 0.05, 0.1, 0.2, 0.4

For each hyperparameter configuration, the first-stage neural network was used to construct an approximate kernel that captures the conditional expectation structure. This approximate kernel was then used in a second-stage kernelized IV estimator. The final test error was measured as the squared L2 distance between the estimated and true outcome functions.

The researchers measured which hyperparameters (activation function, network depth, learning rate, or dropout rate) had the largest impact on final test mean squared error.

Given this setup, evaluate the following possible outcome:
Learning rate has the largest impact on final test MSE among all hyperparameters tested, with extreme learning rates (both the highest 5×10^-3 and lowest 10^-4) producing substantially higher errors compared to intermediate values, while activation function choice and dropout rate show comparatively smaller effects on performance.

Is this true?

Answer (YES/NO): NO